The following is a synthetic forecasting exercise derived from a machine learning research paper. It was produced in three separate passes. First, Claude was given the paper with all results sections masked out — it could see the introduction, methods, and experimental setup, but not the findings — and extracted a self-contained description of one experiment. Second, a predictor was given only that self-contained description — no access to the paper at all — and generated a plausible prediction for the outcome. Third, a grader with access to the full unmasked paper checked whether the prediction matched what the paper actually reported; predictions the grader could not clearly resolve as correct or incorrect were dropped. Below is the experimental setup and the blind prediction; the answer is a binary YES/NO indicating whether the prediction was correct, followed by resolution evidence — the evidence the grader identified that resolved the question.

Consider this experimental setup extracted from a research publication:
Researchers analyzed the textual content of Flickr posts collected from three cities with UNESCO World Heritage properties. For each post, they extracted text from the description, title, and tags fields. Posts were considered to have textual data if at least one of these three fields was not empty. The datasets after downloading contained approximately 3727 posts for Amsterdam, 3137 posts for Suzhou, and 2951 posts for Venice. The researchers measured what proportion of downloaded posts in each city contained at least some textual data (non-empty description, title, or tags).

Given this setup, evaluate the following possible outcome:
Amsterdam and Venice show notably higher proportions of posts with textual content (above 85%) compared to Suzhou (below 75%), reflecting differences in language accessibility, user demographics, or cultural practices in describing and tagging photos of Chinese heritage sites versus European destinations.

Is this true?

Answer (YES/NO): NO